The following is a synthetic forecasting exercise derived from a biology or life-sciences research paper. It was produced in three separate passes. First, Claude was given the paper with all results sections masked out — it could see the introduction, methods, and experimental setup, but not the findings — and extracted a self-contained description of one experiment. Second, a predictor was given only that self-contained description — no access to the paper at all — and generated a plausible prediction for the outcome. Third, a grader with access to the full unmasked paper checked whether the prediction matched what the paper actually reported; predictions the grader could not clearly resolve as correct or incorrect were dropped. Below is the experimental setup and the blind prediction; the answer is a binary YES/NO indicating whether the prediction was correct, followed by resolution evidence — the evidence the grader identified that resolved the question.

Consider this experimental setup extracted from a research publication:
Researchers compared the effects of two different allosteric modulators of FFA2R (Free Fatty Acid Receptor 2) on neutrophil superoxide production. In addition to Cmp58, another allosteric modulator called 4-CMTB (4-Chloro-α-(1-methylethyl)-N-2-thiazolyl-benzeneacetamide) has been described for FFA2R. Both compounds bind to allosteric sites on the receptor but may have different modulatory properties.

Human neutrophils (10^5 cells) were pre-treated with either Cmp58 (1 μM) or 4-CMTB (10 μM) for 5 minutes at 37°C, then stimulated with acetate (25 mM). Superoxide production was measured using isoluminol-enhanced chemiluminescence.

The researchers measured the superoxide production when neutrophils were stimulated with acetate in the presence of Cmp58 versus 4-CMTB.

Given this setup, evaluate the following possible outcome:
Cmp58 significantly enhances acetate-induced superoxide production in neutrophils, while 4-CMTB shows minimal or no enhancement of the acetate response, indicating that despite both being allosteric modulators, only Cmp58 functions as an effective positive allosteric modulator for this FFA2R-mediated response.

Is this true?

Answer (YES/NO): NO